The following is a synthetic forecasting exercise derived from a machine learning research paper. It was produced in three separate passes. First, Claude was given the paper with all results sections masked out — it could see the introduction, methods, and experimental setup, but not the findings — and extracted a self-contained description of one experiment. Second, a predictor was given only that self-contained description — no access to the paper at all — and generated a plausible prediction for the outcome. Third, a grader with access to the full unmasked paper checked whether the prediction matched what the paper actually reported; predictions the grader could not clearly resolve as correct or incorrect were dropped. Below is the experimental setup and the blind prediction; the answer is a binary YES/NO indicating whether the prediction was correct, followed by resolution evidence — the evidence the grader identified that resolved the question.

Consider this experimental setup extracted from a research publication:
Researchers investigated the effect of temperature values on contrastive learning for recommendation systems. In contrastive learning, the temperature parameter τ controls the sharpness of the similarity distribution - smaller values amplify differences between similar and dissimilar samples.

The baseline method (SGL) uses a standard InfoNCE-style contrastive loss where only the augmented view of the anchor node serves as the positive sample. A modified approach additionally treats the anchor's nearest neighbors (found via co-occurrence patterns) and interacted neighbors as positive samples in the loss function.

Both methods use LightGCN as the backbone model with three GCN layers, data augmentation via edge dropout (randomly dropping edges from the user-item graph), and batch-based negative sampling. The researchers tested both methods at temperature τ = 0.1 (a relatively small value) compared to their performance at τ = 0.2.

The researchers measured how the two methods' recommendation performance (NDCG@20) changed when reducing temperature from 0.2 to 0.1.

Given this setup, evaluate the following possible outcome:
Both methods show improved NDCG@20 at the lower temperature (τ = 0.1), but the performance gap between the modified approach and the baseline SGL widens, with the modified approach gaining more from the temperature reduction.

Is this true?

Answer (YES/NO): NO